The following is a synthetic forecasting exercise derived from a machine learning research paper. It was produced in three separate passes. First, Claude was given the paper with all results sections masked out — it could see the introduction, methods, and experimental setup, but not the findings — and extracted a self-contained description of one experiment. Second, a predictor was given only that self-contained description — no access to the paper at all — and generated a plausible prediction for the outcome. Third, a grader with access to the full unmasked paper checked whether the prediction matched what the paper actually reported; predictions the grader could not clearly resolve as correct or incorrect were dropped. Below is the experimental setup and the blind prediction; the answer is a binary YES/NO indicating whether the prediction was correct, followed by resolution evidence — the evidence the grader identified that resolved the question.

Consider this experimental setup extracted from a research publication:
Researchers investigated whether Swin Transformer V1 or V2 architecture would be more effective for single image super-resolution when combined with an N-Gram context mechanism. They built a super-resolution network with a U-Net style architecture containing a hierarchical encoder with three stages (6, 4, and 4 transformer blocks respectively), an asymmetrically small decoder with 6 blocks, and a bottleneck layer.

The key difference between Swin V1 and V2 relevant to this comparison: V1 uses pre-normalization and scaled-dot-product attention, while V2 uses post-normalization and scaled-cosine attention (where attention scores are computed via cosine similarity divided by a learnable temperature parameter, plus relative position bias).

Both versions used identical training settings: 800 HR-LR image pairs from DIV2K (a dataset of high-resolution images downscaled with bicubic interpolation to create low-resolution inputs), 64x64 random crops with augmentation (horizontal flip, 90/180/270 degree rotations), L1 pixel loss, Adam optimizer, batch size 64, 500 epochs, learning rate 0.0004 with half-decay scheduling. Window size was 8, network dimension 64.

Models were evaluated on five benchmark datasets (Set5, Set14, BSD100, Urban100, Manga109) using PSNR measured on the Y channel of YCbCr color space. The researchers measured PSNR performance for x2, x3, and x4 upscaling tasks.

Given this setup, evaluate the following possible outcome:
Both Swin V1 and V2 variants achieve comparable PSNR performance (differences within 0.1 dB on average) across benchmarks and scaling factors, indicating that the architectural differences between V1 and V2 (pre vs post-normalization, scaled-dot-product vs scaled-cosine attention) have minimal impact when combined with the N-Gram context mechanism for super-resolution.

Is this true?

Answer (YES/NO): NO